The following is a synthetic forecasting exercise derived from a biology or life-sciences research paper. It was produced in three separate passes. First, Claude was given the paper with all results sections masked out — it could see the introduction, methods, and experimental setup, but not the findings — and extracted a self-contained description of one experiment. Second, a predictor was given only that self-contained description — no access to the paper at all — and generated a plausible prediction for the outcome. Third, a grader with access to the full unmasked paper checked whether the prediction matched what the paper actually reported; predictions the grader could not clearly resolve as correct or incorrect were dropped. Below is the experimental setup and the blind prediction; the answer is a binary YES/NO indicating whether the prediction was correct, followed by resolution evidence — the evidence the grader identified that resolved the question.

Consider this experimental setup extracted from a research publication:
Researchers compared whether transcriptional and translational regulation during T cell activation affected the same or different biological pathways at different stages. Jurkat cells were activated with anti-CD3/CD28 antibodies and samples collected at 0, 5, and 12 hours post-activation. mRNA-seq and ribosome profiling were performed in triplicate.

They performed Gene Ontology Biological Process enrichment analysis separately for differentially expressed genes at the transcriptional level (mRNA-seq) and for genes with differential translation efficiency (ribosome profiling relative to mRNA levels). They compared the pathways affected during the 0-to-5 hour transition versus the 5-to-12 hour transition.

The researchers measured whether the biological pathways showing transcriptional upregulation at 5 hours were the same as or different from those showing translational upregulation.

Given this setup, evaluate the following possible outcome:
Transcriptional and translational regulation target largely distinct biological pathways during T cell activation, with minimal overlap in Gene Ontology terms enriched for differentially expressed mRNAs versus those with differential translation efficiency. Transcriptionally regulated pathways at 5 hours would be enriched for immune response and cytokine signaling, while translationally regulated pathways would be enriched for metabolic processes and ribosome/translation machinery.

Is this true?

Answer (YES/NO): NO